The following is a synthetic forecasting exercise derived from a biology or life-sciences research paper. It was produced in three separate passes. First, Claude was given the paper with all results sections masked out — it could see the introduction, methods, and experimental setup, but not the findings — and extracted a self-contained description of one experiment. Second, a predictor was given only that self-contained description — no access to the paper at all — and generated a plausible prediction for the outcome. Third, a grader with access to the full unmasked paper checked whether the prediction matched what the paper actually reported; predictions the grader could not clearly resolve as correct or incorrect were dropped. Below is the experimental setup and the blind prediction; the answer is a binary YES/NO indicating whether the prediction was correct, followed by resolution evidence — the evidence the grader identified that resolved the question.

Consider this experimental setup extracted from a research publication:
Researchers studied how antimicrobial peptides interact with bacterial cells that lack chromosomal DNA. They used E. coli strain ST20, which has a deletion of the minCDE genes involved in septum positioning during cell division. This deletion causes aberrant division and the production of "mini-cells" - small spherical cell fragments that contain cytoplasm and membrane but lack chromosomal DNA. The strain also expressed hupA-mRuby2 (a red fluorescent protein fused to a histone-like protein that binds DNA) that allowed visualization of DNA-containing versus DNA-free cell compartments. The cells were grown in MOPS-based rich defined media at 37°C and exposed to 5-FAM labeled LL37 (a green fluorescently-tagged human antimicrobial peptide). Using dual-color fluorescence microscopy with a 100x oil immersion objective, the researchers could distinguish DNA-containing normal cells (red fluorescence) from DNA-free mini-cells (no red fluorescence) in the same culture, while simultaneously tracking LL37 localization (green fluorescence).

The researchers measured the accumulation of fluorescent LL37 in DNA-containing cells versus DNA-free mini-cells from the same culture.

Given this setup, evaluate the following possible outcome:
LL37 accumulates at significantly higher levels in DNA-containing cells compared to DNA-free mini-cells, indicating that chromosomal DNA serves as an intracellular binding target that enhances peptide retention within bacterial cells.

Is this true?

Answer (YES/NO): NO